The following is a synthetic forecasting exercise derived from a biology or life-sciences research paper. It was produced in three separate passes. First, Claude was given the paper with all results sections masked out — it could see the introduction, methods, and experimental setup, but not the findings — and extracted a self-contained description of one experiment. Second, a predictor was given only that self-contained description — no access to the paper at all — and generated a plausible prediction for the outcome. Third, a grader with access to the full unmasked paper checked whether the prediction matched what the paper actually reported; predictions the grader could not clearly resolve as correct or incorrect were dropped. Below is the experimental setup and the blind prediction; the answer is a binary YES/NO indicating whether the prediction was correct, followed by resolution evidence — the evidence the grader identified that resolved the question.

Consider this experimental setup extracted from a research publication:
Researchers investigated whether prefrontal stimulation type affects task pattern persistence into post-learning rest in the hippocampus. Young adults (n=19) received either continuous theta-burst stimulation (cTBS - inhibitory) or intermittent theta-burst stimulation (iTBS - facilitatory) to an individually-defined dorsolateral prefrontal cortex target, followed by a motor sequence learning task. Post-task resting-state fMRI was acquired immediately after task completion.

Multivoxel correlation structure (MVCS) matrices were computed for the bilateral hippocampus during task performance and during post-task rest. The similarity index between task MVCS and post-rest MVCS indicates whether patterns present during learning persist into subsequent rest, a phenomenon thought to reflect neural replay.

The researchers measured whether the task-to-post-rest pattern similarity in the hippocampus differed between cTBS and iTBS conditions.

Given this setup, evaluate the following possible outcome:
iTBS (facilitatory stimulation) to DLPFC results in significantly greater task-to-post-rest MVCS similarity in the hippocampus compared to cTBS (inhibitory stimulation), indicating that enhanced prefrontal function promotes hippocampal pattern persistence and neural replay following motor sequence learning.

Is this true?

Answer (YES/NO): NO